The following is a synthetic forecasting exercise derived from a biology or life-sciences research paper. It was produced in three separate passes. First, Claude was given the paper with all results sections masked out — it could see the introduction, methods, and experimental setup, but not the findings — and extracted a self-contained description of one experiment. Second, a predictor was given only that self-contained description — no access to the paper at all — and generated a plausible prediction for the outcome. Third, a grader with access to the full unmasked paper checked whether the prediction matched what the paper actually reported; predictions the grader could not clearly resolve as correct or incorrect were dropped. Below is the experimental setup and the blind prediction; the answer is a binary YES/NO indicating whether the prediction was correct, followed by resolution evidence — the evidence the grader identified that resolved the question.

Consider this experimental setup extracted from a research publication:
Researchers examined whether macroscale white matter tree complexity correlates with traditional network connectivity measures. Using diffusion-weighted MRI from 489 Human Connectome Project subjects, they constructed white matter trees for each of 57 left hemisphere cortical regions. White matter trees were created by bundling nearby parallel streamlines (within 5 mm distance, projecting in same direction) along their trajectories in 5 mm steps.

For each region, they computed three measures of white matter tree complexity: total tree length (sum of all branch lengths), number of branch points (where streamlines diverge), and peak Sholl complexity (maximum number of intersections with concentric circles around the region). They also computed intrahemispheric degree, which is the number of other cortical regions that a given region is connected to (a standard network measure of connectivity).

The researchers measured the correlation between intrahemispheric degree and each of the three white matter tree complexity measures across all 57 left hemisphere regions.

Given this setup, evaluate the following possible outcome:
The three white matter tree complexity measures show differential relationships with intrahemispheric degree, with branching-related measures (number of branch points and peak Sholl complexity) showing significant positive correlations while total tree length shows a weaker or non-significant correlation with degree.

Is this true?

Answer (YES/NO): NO